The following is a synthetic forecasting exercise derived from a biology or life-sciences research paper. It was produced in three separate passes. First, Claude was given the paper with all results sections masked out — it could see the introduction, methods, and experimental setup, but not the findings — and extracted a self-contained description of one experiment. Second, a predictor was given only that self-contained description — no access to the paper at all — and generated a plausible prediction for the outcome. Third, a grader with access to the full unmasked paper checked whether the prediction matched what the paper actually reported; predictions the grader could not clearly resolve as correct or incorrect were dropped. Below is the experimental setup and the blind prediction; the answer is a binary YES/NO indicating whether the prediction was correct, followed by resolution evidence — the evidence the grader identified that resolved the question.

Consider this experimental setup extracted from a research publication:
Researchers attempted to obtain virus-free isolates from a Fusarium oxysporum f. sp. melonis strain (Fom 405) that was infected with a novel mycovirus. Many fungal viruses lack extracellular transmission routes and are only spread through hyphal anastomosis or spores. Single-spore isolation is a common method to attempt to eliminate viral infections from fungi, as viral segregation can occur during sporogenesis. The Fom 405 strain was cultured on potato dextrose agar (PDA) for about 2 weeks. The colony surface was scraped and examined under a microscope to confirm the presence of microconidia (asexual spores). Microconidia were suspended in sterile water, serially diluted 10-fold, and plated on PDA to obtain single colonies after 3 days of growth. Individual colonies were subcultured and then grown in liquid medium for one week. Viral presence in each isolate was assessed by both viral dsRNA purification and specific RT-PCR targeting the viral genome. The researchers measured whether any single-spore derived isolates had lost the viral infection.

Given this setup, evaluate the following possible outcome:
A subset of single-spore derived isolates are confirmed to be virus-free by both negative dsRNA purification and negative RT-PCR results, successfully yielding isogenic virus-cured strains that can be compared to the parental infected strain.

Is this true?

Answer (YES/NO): YES